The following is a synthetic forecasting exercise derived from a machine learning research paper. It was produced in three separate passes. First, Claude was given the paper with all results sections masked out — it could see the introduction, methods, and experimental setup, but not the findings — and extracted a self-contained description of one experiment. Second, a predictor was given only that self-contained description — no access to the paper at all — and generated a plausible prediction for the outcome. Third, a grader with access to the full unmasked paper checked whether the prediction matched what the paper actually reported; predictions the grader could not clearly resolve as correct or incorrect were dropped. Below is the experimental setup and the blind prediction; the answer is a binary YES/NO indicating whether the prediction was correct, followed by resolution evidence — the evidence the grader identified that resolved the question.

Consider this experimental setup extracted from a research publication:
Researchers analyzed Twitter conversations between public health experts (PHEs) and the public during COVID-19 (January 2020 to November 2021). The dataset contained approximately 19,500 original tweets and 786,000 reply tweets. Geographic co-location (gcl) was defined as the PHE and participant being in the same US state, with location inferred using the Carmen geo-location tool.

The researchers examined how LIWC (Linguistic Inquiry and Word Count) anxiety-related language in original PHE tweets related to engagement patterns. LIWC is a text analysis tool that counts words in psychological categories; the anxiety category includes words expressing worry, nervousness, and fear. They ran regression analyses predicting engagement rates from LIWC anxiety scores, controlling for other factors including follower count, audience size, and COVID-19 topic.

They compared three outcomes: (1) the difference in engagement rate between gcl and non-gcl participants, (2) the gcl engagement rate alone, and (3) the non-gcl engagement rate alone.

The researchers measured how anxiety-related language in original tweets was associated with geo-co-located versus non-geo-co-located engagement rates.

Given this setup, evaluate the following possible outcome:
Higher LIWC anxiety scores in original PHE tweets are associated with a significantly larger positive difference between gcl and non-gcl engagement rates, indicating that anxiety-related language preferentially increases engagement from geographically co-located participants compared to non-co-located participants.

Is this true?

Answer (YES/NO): YES